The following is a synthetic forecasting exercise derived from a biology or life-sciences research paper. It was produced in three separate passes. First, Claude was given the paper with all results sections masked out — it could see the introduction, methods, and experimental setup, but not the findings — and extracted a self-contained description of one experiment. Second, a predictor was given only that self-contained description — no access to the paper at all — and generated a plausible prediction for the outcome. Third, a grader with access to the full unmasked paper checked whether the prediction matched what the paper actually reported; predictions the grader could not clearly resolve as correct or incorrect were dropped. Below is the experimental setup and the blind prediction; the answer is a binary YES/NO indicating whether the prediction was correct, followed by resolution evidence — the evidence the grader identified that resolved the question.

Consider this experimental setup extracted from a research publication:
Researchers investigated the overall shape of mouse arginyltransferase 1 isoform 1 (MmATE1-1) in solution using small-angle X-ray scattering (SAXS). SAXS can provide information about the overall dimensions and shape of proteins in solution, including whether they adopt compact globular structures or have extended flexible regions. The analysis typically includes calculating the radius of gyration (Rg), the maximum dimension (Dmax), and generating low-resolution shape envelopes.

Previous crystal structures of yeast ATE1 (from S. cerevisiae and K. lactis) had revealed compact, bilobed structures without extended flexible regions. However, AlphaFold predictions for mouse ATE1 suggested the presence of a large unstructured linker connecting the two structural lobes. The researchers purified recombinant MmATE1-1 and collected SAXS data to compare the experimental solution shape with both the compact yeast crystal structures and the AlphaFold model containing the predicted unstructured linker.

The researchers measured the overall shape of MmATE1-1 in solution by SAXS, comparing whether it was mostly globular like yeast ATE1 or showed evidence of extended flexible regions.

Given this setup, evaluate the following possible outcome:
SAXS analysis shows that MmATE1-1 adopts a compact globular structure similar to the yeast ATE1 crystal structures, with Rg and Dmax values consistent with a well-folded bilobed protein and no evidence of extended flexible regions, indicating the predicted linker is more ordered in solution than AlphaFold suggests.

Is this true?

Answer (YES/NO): NO